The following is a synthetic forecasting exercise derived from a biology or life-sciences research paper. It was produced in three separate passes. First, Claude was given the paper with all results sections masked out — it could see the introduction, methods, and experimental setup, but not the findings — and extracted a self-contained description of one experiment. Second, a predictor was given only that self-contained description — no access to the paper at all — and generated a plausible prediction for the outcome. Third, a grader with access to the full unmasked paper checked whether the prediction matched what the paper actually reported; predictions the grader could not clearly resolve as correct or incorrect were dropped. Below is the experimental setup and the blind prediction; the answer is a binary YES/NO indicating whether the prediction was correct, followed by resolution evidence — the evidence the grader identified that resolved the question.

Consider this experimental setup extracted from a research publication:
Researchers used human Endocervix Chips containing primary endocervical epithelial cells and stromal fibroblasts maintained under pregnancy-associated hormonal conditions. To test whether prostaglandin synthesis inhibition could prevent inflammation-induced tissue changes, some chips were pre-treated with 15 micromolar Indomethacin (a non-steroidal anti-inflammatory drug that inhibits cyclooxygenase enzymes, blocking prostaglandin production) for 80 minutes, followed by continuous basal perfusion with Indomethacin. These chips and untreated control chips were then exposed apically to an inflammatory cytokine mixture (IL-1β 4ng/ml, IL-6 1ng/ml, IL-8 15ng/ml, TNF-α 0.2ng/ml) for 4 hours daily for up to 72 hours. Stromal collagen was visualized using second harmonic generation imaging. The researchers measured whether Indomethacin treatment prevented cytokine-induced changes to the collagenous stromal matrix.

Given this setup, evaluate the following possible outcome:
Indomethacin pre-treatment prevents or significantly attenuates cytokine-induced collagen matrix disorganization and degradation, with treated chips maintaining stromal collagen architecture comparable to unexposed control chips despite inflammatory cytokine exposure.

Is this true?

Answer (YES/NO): NO